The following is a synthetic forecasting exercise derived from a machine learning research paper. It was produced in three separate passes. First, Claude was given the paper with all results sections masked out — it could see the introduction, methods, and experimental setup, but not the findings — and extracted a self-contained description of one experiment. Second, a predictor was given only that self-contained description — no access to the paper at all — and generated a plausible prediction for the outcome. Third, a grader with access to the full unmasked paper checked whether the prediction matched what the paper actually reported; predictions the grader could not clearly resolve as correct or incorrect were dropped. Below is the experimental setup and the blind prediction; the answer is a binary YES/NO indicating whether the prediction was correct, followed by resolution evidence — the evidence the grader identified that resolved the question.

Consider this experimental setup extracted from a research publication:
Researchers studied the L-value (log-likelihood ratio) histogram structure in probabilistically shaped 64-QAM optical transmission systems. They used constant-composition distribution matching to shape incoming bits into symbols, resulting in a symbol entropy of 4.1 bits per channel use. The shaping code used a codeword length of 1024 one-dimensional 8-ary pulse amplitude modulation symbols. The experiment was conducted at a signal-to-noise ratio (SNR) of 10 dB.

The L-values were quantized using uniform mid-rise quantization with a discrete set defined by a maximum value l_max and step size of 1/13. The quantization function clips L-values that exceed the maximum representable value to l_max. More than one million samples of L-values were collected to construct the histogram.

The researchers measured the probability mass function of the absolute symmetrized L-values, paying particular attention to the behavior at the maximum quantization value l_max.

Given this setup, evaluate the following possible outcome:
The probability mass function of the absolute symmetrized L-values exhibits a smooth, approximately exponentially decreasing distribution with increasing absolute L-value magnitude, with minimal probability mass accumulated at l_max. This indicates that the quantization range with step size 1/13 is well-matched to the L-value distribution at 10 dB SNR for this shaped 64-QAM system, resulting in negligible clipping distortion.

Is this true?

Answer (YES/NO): NO